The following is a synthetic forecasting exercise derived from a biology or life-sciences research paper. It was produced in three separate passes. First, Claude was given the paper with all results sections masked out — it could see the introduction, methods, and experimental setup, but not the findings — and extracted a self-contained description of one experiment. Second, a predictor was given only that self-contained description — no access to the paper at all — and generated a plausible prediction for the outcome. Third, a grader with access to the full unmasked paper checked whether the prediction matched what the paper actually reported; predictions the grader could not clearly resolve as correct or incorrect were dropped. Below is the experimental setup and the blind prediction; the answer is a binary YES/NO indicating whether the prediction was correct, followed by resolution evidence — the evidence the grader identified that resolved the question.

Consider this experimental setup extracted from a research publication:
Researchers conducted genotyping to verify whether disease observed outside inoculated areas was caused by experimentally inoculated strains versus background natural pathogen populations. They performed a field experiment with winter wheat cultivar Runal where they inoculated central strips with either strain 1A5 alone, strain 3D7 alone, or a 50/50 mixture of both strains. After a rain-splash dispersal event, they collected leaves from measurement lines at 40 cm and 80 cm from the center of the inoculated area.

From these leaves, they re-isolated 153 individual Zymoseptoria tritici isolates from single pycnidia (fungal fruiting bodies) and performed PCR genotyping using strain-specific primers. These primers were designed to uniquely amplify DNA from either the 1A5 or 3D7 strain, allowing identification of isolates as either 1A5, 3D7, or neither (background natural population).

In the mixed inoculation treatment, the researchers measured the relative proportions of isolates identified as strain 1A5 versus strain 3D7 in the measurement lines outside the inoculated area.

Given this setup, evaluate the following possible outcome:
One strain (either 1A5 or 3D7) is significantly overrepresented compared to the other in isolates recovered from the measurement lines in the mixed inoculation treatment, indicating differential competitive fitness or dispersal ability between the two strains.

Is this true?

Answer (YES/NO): YES